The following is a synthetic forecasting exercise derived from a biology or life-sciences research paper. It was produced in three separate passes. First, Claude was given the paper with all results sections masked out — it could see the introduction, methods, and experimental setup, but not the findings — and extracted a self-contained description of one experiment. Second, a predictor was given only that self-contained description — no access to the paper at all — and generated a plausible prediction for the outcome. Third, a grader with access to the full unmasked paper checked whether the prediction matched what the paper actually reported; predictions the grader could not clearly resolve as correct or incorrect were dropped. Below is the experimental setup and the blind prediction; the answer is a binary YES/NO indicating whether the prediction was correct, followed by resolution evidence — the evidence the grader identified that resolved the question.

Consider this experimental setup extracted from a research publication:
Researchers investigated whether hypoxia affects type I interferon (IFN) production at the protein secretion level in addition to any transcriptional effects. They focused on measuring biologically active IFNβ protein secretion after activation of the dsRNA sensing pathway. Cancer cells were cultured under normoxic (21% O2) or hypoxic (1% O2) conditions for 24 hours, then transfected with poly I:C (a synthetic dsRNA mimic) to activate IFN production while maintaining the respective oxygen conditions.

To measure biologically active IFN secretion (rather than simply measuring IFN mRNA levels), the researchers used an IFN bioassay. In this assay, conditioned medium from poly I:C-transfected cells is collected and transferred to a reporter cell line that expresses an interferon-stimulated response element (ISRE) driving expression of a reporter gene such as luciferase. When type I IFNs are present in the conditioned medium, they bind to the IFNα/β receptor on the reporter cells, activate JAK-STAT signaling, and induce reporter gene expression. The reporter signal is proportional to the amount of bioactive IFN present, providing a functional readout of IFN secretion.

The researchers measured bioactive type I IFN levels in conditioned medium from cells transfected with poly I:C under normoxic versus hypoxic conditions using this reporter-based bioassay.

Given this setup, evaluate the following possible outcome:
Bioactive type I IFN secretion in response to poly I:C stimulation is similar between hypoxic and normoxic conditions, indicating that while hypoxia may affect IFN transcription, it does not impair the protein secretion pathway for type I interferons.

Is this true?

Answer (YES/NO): NO